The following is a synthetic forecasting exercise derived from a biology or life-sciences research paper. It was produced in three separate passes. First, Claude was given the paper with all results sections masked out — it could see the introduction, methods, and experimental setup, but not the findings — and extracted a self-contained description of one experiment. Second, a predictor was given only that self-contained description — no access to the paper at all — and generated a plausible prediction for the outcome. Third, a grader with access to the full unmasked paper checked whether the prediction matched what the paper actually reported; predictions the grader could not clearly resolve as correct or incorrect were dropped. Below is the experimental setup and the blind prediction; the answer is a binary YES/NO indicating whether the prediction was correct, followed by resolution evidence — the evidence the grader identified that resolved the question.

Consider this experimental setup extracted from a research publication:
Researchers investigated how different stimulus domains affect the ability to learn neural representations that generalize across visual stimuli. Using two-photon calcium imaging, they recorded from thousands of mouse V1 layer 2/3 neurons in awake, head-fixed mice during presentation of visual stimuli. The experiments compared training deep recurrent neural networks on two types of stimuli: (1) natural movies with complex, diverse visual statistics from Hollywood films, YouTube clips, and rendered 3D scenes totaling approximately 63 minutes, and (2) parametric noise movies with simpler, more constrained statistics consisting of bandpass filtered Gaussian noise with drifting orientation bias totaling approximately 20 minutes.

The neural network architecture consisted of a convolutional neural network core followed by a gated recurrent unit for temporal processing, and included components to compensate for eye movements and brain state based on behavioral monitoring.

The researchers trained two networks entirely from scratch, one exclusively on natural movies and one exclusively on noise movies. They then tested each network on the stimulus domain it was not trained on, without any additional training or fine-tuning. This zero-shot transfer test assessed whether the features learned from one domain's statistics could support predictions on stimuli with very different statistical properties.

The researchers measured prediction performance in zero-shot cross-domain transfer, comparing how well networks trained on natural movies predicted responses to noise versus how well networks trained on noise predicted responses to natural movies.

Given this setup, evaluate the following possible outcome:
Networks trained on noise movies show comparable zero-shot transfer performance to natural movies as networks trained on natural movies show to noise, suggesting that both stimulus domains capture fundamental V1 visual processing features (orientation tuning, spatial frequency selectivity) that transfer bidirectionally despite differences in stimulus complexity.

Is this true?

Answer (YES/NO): NO